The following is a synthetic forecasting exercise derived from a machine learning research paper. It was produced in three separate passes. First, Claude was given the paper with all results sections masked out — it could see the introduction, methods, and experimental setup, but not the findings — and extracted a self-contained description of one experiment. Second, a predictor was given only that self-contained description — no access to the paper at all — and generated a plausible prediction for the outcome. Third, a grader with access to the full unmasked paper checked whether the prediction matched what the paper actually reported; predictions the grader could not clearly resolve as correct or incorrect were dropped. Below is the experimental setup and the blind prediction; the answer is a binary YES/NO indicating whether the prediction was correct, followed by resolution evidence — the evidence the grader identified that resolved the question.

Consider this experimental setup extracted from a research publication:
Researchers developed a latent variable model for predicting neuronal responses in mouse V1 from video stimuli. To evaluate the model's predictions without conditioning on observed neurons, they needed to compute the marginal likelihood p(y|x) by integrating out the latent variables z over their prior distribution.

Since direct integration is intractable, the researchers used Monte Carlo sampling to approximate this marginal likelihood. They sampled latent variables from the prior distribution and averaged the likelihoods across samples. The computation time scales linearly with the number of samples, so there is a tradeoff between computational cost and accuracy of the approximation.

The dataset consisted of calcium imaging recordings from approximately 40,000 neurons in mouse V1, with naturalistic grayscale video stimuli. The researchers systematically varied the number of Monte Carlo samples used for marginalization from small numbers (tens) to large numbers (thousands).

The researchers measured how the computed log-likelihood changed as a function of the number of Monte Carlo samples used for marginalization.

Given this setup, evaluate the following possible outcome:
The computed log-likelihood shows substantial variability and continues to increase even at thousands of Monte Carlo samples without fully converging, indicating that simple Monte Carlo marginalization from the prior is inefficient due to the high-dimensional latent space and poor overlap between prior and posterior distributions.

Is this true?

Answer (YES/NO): NO